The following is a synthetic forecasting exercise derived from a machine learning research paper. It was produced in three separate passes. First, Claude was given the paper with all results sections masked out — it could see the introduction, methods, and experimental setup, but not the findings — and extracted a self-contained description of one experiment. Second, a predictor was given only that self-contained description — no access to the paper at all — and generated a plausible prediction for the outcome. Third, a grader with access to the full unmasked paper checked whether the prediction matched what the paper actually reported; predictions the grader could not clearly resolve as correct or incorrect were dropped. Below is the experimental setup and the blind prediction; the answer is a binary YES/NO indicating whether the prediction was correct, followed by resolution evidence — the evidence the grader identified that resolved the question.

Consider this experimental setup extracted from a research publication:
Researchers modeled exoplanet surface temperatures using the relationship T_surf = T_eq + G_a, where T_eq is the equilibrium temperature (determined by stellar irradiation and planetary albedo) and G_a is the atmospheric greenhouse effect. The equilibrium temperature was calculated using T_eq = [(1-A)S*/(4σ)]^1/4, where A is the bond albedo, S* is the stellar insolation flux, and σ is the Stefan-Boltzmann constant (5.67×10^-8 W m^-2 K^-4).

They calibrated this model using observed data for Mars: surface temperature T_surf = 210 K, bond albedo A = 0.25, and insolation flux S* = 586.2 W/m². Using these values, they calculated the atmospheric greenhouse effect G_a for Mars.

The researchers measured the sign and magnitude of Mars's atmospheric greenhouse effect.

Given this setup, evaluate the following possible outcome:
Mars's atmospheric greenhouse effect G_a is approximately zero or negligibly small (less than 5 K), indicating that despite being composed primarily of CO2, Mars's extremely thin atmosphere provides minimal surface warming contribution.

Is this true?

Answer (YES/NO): NO